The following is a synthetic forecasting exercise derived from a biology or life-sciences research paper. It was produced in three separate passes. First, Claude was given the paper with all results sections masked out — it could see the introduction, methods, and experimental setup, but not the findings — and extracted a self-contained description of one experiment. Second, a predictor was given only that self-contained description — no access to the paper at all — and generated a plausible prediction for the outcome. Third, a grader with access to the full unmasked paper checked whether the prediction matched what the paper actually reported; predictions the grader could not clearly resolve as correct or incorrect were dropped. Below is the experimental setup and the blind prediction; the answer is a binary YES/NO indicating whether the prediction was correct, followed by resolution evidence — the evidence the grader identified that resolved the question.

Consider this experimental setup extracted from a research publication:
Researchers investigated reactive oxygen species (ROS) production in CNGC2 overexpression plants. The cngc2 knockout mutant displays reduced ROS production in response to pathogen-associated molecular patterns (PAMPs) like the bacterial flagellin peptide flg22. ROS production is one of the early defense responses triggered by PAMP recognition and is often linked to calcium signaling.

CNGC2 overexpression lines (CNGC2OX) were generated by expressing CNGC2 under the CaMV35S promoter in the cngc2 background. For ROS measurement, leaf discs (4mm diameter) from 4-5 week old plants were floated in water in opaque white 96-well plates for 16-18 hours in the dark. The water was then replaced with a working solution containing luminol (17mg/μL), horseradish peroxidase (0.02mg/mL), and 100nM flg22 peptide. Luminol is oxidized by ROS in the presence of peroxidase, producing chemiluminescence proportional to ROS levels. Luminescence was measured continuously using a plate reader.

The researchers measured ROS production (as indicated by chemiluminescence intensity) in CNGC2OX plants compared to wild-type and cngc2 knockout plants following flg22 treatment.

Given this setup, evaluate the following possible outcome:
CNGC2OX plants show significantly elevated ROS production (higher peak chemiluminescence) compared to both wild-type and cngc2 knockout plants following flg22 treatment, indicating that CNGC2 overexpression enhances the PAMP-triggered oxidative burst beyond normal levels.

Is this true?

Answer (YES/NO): NO